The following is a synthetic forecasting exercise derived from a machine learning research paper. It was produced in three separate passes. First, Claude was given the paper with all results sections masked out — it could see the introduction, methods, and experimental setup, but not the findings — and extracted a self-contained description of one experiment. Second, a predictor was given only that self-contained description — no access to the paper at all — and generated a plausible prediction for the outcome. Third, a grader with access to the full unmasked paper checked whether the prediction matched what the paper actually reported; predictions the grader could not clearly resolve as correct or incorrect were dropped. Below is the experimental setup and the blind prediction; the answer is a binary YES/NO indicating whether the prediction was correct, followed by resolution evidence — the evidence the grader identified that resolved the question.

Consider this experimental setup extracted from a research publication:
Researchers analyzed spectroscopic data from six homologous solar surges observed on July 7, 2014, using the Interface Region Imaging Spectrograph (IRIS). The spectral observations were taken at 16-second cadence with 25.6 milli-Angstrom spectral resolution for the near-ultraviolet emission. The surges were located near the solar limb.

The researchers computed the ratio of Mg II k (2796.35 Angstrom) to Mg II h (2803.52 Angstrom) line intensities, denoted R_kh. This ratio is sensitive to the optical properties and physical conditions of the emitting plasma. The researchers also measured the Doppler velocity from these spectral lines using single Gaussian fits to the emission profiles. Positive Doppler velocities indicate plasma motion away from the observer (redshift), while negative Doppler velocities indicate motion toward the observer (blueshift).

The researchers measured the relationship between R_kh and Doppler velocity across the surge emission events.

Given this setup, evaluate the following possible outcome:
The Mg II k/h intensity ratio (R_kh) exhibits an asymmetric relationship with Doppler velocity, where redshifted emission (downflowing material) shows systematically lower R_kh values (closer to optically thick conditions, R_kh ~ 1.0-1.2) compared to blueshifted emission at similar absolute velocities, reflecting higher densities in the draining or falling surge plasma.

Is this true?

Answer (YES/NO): NO